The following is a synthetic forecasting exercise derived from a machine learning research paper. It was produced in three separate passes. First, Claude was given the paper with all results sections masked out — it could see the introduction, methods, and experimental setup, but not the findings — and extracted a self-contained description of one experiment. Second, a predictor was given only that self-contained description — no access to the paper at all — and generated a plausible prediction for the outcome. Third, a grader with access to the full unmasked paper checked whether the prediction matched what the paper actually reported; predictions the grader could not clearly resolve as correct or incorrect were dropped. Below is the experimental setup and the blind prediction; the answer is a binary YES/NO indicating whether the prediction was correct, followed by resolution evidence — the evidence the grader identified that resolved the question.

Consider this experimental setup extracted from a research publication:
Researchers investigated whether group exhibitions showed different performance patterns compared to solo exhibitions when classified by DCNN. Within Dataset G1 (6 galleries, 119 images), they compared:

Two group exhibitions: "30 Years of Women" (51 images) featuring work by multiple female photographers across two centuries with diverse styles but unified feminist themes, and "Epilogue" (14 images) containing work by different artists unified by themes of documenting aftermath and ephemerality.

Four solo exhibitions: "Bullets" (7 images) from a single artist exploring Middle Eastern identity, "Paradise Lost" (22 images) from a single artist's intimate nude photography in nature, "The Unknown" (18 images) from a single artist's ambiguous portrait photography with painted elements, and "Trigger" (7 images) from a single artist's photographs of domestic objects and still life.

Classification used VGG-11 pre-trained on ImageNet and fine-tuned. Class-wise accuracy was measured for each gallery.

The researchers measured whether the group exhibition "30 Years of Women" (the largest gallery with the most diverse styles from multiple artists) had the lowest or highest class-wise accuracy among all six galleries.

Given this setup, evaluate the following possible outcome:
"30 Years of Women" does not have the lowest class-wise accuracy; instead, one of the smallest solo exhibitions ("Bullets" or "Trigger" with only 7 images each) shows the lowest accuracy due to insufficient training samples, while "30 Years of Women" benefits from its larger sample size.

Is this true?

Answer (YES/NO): NO